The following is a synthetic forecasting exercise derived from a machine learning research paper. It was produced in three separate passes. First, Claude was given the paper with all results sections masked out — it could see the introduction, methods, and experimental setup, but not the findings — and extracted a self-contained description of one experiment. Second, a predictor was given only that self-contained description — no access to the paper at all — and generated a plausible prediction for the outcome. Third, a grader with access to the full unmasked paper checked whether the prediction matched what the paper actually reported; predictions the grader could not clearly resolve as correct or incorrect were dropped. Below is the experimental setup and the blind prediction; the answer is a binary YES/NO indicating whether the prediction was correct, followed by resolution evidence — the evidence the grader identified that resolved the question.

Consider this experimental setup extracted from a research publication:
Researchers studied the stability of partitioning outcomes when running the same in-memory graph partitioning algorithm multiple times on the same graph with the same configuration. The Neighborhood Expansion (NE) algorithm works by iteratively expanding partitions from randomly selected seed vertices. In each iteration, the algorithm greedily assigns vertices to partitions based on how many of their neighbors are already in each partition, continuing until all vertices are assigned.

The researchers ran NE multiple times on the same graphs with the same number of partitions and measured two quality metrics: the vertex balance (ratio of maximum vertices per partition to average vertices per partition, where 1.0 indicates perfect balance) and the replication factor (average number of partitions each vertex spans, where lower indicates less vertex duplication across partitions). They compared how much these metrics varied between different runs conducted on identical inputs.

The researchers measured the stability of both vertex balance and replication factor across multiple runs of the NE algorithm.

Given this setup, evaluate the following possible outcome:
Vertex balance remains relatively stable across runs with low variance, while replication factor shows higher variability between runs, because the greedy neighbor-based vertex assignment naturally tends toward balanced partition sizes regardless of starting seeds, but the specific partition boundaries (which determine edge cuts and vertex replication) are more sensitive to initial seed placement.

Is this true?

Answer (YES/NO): NO